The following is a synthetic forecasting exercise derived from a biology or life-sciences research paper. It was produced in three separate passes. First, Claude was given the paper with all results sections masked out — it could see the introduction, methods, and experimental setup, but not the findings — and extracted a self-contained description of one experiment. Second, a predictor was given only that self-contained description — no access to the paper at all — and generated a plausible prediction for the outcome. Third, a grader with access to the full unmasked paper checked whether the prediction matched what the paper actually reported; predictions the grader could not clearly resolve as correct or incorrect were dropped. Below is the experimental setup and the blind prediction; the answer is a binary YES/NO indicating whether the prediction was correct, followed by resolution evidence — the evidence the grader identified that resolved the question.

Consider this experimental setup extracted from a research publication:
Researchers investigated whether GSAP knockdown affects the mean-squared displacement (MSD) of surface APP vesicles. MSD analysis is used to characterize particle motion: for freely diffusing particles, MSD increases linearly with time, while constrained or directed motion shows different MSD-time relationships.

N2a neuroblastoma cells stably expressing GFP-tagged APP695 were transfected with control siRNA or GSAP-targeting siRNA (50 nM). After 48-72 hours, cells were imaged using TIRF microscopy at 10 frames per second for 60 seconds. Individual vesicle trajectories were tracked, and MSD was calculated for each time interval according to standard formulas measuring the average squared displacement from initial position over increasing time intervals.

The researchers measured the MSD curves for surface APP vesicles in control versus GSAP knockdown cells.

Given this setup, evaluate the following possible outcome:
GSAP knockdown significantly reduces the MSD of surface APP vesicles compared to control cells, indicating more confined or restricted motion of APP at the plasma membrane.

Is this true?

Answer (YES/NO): NO